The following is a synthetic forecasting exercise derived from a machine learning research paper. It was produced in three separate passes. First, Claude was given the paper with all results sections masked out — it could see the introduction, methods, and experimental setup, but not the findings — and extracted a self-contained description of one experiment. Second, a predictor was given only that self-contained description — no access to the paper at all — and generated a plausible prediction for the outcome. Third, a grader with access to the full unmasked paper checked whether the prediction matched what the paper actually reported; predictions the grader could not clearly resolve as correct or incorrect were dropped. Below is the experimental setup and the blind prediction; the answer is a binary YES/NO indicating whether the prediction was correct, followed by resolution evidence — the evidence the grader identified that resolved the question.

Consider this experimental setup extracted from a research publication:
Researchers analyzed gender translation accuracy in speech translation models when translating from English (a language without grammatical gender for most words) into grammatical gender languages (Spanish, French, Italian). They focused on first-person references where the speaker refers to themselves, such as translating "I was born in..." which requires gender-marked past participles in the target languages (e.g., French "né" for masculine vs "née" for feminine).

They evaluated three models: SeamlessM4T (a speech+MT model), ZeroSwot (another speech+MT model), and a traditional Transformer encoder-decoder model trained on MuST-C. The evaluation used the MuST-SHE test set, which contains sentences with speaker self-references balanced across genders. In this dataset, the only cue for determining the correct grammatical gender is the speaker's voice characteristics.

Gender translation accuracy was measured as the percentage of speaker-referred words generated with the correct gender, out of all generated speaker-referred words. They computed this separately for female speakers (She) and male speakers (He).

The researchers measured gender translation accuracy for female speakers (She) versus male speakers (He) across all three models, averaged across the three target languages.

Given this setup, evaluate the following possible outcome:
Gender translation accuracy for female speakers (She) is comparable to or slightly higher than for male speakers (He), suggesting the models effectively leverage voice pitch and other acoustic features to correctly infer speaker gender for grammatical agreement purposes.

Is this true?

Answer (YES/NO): NO